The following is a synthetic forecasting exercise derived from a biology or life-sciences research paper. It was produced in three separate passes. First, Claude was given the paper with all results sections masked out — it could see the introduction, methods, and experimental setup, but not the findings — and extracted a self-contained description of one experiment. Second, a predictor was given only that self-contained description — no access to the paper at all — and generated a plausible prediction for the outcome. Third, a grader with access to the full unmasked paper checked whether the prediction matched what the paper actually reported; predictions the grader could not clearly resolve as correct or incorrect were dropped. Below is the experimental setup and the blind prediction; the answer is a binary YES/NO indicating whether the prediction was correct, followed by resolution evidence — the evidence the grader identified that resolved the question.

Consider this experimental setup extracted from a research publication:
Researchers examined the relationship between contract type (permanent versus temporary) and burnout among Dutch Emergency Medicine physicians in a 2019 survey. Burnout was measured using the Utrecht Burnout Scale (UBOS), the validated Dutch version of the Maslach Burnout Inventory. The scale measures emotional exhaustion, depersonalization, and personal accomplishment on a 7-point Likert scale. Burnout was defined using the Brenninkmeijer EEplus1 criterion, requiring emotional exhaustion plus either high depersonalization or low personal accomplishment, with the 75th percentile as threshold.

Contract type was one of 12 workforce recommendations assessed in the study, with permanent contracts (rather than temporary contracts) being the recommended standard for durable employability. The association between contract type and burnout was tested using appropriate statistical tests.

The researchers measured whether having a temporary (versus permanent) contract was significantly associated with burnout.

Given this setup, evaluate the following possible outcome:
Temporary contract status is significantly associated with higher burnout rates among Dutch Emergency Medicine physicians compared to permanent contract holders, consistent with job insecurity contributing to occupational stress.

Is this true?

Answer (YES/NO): YES